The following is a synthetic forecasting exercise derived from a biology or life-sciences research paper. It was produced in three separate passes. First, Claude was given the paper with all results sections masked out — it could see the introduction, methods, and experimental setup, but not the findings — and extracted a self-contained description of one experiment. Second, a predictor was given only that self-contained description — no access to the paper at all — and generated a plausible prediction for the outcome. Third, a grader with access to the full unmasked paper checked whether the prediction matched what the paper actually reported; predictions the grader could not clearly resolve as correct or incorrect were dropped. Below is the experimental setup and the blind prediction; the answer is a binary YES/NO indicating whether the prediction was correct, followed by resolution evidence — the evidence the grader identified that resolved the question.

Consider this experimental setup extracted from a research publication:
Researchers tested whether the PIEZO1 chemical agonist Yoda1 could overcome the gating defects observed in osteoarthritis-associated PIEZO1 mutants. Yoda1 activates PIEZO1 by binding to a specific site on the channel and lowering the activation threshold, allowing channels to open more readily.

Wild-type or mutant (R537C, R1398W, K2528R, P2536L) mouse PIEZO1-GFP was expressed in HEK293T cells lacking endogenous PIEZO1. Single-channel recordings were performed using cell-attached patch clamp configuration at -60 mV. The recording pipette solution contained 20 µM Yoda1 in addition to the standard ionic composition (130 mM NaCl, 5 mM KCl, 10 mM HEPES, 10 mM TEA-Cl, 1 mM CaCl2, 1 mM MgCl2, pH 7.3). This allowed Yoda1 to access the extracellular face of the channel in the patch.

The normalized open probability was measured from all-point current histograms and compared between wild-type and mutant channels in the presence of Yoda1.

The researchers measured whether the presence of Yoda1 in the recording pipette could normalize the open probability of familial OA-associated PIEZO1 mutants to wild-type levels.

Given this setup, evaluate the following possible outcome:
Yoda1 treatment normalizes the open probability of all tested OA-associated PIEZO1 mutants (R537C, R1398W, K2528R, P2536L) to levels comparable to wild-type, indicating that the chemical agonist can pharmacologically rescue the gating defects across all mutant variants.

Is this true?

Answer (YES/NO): NO